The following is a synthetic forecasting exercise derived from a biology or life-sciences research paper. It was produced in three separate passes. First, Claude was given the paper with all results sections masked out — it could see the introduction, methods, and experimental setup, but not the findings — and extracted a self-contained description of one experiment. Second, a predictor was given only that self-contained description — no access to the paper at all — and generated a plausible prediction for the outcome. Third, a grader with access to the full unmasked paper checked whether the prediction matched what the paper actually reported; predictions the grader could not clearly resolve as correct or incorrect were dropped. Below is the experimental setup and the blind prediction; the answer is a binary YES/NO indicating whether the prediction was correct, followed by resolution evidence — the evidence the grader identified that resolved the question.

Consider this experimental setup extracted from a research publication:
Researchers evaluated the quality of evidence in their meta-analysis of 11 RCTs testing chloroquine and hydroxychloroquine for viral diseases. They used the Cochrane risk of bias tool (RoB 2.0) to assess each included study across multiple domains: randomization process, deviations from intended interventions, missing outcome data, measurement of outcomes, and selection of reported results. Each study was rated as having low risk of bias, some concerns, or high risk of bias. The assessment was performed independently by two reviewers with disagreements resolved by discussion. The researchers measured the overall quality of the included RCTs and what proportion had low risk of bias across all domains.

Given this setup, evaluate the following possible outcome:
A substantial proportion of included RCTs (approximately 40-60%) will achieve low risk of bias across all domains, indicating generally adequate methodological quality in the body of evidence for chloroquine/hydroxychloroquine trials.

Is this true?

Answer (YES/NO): NO